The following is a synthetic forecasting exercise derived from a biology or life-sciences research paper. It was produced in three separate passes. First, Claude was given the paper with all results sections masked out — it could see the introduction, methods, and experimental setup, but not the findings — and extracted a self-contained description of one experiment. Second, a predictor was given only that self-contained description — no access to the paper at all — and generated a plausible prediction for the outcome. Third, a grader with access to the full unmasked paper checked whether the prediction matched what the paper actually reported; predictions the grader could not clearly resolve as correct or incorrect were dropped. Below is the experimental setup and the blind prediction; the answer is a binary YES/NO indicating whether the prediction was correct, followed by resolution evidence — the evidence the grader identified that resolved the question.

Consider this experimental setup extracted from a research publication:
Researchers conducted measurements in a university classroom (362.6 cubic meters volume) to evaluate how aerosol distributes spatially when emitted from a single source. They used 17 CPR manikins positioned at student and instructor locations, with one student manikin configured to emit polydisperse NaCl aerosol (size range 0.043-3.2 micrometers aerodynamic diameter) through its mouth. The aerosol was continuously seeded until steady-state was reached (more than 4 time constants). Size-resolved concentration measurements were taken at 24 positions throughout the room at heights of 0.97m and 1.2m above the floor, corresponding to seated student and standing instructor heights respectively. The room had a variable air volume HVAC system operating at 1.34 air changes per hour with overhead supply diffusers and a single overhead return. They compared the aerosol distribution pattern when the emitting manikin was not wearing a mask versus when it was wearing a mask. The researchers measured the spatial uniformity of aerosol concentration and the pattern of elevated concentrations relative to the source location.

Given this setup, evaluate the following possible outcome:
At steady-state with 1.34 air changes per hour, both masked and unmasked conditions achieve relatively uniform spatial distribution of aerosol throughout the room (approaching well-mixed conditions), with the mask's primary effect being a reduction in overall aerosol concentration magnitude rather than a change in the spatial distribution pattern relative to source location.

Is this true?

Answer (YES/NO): NO